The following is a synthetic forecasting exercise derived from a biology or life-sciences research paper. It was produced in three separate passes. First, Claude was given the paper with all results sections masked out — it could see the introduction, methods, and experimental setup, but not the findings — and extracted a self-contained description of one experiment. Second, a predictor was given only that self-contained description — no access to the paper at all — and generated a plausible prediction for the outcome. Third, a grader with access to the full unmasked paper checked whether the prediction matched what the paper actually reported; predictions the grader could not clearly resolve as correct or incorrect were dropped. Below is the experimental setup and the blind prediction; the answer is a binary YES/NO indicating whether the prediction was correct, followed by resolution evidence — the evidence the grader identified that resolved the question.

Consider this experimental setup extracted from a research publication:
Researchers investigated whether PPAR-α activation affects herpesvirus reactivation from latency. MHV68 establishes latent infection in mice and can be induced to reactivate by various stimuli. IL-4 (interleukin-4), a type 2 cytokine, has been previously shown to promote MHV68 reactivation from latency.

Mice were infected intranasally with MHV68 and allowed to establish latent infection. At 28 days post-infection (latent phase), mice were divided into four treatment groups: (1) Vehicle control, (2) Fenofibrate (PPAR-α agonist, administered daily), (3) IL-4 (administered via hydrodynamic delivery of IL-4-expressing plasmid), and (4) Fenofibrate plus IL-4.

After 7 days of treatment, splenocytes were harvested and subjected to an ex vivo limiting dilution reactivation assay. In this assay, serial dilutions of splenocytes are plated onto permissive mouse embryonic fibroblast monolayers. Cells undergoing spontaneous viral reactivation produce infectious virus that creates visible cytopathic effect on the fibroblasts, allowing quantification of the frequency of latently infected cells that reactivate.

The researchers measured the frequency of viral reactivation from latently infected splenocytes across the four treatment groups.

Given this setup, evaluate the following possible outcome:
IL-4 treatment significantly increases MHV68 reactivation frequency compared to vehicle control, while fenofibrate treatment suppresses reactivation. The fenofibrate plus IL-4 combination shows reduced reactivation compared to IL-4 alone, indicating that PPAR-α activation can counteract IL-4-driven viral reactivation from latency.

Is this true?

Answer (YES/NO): NO